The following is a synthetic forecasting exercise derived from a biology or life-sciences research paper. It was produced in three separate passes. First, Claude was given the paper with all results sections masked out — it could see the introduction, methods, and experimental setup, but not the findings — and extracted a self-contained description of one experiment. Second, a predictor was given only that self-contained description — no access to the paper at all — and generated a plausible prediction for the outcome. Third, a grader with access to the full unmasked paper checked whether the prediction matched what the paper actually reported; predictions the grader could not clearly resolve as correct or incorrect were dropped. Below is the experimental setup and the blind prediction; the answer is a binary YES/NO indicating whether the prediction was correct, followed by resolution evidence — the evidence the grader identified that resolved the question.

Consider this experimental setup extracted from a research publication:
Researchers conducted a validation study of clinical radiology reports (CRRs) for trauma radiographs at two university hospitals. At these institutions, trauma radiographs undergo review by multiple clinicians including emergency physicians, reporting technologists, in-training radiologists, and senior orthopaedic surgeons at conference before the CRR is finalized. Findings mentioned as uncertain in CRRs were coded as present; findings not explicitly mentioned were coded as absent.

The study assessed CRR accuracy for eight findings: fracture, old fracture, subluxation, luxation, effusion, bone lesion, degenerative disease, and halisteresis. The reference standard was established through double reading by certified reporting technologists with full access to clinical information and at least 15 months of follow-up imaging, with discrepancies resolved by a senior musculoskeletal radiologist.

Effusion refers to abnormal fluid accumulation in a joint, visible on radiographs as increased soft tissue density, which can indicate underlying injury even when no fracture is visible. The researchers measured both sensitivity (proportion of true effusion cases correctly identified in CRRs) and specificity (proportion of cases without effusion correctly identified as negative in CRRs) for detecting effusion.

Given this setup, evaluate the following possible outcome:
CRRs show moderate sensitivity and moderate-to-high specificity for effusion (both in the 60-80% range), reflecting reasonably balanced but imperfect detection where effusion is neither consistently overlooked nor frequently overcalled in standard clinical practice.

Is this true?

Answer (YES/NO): NO